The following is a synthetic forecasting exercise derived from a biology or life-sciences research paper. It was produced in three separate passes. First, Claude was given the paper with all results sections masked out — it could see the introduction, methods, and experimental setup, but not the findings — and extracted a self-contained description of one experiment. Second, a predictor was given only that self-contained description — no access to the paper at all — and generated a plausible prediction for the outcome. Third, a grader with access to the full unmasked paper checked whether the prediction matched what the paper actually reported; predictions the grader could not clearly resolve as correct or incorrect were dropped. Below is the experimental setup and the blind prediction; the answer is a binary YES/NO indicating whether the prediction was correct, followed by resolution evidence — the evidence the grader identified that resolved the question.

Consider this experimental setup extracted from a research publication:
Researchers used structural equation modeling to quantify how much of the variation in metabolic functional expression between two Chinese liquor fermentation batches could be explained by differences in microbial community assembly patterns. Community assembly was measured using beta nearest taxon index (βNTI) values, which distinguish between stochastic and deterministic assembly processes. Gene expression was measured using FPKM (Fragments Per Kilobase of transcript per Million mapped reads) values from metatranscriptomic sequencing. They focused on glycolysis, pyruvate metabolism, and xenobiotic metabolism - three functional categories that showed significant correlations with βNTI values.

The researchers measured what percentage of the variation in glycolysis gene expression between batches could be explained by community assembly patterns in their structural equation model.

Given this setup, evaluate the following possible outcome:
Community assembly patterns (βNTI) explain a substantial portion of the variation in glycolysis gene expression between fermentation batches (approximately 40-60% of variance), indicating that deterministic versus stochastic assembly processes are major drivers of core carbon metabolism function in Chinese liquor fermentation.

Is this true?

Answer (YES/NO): NO